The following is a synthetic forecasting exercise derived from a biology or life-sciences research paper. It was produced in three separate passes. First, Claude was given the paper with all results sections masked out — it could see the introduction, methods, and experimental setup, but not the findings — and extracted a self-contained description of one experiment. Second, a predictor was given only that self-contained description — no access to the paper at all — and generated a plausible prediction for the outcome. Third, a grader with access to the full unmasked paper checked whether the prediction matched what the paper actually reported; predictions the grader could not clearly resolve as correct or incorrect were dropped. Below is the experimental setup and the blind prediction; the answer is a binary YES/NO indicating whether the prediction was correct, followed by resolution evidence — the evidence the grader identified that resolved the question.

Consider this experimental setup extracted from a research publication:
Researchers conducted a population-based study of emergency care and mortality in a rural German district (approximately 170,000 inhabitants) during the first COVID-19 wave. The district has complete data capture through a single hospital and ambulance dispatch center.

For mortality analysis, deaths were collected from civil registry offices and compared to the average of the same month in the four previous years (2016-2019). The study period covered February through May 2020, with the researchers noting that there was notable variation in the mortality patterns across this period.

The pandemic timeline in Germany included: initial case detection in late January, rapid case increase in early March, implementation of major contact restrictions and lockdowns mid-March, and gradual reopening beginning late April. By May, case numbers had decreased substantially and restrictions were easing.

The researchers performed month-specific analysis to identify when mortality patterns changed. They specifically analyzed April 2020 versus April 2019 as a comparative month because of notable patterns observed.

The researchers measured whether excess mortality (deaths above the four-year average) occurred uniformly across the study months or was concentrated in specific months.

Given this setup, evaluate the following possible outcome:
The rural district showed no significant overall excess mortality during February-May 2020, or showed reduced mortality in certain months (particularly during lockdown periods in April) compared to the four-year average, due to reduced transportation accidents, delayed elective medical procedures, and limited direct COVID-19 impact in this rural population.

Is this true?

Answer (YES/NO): NO